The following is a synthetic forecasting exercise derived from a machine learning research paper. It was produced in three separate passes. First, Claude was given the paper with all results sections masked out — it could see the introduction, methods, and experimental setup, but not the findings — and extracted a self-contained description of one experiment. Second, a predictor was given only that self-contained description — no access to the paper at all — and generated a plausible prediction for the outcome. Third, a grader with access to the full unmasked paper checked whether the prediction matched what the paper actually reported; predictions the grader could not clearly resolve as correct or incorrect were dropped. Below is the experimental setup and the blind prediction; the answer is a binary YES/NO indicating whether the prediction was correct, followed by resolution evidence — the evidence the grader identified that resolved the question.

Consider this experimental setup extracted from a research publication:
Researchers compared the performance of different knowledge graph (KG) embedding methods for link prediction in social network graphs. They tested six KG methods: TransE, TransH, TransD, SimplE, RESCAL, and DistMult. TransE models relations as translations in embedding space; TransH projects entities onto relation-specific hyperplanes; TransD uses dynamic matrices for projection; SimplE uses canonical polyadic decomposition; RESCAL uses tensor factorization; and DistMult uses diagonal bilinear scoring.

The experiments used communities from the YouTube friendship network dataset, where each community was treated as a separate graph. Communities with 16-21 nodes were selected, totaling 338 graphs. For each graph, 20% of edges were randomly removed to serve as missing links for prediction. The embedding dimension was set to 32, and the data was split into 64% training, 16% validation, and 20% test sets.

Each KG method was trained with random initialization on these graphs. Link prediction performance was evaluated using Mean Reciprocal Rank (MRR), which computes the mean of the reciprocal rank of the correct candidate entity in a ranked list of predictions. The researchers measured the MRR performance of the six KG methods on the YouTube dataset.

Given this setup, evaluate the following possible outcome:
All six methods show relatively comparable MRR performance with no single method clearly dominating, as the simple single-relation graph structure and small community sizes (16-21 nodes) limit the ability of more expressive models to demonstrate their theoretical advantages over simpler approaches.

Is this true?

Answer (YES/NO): NO